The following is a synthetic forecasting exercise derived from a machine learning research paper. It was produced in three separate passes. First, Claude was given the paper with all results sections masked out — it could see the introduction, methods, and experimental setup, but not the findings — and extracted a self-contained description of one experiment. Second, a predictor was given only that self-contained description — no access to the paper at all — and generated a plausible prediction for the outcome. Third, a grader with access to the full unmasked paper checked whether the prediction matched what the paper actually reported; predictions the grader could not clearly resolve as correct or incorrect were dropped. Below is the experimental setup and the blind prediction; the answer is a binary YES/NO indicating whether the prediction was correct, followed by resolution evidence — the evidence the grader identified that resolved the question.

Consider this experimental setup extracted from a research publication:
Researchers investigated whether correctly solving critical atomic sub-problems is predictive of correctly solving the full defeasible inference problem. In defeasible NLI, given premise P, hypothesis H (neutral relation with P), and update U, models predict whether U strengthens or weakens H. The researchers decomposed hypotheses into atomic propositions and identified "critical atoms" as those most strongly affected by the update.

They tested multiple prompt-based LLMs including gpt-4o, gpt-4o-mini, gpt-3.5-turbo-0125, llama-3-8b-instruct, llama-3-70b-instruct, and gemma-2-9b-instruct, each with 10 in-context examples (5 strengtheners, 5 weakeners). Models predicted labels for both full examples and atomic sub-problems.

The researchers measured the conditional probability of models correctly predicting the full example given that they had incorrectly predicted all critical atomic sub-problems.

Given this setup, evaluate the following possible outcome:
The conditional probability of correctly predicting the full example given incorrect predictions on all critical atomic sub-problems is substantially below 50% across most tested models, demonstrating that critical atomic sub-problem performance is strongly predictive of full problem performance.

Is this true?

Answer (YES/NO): NO